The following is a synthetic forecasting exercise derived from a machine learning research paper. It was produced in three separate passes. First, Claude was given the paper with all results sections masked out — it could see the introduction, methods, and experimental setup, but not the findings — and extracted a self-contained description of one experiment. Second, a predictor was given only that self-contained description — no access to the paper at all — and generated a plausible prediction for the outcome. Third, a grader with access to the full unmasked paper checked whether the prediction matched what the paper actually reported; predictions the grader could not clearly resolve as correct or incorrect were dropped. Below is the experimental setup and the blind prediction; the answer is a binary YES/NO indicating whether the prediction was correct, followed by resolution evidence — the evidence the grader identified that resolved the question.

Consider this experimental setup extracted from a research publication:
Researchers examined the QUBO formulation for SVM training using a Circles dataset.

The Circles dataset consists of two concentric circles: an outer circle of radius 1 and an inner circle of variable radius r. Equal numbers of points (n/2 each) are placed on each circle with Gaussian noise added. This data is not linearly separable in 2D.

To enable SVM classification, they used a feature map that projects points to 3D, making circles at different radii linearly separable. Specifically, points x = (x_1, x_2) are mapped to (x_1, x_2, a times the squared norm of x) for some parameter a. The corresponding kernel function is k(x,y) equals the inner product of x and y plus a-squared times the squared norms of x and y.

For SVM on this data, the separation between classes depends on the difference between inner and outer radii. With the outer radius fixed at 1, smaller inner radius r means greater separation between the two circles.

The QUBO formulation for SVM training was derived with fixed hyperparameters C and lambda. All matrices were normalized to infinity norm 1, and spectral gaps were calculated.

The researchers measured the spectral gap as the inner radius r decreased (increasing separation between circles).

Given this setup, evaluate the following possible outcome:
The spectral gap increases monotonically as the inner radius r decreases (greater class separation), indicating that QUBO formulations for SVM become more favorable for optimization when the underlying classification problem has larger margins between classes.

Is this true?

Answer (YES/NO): NO